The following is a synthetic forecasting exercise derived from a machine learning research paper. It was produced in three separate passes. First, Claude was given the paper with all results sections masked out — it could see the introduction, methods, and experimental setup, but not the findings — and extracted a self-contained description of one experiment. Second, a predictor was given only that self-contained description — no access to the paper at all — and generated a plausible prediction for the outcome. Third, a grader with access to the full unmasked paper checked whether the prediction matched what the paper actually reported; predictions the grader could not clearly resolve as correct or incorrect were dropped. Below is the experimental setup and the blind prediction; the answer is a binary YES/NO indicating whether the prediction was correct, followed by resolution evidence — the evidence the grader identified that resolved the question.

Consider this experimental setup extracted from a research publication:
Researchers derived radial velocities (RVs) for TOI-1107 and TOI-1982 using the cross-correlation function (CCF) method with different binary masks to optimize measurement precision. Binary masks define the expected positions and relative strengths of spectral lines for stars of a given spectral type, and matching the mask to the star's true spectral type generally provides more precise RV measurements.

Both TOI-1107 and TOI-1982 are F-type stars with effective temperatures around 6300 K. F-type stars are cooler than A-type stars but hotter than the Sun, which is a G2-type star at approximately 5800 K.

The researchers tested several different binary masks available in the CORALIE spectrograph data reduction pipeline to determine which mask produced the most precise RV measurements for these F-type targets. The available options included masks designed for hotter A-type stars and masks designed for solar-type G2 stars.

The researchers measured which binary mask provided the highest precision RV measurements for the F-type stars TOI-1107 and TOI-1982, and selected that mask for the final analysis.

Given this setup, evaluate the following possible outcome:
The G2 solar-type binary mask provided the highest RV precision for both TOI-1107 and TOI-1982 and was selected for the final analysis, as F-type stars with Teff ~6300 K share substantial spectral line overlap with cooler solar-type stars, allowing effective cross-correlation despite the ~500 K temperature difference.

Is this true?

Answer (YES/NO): YES